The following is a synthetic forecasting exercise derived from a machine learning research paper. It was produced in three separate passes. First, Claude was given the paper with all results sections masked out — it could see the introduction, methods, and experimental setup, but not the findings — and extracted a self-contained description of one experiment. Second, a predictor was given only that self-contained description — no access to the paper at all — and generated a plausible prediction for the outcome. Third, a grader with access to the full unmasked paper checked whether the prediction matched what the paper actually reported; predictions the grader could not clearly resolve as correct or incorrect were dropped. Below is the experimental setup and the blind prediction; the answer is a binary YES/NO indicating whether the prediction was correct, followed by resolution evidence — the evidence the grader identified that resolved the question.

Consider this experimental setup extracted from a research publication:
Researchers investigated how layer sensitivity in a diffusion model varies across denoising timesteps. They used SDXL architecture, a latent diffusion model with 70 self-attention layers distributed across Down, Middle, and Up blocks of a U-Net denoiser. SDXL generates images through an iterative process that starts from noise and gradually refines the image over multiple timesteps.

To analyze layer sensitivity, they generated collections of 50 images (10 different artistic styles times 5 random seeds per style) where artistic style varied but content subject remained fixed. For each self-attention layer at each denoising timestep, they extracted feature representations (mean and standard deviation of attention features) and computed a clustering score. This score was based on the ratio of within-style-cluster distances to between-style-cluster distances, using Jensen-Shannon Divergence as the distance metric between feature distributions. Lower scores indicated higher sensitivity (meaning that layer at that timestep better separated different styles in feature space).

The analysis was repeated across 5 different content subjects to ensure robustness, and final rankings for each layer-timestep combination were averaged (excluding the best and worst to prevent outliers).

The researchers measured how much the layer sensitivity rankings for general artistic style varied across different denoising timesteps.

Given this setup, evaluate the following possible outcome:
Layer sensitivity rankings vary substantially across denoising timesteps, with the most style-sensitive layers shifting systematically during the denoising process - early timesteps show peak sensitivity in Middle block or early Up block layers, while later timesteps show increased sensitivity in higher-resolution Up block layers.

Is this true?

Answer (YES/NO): NO